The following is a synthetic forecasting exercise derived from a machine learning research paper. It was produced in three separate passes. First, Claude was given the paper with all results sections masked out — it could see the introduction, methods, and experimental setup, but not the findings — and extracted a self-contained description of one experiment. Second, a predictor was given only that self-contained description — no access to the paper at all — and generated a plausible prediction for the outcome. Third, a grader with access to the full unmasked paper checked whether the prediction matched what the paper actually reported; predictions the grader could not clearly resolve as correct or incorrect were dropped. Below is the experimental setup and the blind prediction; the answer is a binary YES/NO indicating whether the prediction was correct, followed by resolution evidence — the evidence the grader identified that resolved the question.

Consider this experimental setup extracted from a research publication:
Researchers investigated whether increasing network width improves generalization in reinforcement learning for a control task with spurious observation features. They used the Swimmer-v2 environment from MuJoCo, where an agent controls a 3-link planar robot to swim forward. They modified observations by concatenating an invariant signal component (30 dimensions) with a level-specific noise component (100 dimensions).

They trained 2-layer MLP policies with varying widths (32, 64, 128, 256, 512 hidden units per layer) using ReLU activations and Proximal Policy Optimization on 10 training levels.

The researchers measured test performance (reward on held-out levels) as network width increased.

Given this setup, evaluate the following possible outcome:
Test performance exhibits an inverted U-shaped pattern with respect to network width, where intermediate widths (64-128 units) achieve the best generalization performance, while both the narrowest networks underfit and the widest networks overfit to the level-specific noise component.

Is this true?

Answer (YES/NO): NO